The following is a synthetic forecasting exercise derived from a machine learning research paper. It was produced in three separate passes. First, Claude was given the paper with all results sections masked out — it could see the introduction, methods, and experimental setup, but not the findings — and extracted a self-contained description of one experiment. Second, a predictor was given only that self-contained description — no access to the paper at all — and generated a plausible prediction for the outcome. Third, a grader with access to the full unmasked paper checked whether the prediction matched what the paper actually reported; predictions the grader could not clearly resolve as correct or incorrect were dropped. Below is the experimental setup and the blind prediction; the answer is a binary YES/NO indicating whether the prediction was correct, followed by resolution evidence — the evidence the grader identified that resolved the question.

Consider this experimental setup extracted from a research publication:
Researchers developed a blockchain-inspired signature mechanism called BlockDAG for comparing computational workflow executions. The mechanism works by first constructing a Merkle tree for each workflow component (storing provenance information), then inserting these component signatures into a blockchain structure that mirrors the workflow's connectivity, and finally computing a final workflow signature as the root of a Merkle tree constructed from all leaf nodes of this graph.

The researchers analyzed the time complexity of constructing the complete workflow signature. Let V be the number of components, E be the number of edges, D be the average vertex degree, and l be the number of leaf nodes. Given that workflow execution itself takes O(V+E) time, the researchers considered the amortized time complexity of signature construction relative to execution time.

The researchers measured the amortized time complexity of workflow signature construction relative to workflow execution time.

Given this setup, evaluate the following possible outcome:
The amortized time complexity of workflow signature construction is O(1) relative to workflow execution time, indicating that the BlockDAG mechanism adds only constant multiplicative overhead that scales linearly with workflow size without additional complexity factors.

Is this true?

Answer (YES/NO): NO